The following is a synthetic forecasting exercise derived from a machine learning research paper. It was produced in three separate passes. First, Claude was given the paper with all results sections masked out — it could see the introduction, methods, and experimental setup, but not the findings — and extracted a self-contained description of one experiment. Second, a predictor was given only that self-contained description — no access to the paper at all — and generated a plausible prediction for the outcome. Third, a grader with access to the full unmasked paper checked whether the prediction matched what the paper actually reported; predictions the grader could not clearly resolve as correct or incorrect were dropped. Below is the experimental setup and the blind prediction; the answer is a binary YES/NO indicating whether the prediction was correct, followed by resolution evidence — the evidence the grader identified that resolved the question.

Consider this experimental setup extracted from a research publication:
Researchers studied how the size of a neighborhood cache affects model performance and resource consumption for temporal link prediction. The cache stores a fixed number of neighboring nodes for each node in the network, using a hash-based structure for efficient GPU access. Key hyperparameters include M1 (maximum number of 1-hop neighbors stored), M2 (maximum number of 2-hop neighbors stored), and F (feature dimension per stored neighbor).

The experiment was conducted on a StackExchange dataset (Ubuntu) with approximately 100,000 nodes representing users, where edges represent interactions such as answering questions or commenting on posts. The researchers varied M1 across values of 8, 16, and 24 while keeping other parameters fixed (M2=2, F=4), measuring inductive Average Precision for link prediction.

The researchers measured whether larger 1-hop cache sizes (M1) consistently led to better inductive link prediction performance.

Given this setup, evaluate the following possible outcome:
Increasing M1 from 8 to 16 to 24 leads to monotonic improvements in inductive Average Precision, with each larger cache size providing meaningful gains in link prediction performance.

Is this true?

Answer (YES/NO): NO